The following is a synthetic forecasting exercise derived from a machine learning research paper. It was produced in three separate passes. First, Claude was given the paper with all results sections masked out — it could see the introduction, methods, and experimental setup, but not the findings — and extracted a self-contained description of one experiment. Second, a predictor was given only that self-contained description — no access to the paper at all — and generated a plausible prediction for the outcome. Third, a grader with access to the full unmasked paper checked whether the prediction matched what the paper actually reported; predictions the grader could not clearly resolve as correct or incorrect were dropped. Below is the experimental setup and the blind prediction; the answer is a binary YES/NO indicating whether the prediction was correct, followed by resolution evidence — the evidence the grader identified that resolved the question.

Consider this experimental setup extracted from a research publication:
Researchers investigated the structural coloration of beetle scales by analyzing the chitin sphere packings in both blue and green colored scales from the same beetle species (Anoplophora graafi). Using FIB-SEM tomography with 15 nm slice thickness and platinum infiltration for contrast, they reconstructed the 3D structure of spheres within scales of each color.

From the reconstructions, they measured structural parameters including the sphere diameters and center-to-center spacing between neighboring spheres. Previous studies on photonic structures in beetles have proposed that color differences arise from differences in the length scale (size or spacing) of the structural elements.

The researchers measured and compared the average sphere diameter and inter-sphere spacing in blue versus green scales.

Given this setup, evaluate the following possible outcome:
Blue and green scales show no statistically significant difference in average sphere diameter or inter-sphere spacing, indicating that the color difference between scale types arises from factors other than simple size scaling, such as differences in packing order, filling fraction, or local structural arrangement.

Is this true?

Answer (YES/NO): NO